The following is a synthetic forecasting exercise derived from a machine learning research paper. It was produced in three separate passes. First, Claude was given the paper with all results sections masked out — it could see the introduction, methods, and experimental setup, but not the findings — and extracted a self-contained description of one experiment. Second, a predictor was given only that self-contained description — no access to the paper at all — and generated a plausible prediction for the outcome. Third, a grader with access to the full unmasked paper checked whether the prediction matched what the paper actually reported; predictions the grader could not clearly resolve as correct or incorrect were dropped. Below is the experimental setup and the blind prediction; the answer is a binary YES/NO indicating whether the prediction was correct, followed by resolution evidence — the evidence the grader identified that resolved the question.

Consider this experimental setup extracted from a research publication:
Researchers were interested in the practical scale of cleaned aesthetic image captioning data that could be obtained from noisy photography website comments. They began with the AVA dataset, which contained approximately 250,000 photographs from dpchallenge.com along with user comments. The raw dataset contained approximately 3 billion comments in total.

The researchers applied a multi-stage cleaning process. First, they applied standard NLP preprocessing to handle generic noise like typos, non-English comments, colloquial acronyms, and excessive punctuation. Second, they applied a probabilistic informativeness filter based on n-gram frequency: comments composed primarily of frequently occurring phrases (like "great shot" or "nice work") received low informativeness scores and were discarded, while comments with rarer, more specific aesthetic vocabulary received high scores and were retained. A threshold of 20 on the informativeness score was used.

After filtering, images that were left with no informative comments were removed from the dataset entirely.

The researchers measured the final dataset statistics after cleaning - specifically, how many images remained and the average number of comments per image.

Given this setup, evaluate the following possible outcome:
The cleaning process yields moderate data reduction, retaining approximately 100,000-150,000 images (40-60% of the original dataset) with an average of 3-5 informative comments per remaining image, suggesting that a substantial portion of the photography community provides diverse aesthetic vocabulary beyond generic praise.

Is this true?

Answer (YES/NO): NO